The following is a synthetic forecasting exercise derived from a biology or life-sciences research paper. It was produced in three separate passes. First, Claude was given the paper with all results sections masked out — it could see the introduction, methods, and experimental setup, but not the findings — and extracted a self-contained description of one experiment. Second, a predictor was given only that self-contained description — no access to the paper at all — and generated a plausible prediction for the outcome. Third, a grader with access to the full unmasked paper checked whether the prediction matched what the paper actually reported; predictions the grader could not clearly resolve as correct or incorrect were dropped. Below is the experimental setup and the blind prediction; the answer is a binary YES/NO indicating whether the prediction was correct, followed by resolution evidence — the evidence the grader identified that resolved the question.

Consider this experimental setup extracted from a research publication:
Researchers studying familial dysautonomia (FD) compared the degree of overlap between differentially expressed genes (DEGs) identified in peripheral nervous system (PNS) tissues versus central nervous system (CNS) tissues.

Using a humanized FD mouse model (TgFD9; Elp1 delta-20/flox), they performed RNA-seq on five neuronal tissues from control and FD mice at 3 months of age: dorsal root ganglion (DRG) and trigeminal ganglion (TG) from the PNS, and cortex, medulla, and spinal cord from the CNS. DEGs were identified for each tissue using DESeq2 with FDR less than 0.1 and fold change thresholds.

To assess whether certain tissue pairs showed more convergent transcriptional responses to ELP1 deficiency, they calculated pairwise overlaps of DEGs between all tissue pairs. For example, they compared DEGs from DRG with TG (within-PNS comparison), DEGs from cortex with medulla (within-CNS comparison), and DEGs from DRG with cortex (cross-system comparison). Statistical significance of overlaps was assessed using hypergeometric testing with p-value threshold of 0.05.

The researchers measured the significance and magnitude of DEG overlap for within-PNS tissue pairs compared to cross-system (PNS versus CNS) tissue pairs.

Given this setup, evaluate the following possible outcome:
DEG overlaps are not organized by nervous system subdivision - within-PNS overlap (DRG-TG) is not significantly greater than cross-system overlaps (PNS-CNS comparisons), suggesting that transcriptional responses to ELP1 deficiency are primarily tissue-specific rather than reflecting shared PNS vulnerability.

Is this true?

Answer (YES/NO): NO